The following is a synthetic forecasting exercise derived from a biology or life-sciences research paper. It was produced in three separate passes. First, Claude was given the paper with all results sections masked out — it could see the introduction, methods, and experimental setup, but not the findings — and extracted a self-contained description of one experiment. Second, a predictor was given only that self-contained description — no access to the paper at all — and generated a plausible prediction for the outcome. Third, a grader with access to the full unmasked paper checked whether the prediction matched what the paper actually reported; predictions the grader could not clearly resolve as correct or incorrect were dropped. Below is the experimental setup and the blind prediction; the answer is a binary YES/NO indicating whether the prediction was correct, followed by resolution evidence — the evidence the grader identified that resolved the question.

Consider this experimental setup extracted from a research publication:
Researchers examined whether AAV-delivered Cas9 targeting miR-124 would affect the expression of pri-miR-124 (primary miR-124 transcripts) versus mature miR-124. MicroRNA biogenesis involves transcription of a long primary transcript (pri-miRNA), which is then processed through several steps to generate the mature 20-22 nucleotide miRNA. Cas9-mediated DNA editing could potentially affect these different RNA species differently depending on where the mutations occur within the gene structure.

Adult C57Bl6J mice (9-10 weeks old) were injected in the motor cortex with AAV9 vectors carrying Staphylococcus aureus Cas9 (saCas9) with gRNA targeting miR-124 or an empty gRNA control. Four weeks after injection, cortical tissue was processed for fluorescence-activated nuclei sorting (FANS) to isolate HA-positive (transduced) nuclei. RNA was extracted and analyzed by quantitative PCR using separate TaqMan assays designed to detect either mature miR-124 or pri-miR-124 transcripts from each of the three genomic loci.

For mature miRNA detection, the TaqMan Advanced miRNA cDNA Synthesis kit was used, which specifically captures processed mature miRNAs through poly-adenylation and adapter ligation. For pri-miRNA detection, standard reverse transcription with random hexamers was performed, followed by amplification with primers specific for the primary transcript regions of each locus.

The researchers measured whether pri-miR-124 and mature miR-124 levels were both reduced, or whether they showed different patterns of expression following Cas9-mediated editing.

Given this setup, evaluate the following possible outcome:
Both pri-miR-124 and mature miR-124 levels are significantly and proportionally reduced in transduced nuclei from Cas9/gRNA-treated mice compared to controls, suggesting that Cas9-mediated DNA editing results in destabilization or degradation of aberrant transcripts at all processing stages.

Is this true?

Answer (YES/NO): NO